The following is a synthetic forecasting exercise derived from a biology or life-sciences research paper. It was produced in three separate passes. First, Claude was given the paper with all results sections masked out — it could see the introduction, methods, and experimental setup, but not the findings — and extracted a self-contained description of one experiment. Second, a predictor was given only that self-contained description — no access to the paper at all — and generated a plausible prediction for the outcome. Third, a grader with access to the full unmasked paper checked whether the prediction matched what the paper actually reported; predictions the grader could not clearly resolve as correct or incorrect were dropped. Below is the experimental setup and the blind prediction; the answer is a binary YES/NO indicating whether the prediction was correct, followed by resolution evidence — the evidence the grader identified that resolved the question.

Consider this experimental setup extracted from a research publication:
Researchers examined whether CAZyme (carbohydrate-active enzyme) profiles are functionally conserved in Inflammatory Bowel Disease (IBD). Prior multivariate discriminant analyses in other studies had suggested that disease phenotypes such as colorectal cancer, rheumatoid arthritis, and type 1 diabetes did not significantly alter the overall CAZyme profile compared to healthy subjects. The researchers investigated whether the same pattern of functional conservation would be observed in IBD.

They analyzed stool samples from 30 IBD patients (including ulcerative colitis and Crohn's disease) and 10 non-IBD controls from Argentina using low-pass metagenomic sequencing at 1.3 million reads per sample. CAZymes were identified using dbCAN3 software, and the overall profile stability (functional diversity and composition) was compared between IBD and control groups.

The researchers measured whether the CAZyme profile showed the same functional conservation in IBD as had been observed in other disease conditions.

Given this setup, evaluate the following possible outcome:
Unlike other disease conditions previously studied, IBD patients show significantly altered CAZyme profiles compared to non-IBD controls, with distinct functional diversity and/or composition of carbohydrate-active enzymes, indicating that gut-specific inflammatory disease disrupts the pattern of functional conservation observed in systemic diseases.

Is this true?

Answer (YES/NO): YES